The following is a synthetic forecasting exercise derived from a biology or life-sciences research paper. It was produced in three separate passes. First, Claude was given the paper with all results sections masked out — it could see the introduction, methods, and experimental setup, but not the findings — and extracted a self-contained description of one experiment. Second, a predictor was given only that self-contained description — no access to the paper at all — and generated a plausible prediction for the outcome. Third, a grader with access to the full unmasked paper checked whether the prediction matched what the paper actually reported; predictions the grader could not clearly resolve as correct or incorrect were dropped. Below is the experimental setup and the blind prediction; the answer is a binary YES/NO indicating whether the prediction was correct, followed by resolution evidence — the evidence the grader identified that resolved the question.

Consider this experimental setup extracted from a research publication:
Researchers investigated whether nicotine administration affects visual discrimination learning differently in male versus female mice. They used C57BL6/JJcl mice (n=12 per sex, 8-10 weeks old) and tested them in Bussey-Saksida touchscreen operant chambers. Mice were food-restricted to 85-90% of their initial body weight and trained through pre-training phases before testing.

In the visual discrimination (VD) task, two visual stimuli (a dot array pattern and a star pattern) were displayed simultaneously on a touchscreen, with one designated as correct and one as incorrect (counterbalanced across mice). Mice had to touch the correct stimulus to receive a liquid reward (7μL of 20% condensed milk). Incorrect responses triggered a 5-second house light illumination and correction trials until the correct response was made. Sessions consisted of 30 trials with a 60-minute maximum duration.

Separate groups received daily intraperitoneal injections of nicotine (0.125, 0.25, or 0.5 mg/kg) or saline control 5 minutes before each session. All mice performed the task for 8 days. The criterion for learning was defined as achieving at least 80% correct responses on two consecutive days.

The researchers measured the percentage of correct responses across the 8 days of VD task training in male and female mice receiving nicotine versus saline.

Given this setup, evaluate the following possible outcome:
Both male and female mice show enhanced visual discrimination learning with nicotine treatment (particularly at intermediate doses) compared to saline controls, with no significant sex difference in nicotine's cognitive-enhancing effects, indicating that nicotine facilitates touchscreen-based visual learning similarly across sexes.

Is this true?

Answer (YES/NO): NO